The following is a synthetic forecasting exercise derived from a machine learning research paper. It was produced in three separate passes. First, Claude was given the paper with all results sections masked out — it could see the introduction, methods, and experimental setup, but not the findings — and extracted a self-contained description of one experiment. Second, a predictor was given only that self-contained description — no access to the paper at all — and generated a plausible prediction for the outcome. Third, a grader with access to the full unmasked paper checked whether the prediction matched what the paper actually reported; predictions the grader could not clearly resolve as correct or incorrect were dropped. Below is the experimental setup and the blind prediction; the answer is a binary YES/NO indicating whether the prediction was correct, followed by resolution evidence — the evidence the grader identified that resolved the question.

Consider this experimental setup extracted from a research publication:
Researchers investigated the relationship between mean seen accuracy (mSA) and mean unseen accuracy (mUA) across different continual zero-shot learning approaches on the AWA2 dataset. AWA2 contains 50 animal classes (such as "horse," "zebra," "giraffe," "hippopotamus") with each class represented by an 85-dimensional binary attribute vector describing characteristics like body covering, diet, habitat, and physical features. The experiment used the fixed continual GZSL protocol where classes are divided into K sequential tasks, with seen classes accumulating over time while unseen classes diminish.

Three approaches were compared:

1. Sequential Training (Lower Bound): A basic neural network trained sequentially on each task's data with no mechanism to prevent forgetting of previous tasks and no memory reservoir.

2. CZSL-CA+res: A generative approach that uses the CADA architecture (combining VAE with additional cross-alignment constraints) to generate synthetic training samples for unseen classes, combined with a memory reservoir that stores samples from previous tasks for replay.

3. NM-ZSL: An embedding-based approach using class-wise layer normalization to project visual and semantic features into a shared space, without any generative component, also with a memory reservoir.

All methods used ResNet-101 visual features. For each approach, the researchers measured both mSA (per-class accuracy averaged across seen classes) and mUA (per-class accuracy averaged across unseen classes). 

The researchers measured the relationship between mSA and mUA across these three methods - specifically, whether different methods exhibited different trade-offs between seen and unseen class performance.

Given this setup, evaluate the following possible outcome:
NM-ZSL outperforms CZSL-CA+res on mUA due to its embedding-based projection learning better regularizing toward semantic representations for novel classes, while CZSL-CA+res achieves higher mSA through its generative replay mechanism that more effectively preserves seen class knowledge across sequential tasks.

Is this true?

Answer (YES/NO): NO